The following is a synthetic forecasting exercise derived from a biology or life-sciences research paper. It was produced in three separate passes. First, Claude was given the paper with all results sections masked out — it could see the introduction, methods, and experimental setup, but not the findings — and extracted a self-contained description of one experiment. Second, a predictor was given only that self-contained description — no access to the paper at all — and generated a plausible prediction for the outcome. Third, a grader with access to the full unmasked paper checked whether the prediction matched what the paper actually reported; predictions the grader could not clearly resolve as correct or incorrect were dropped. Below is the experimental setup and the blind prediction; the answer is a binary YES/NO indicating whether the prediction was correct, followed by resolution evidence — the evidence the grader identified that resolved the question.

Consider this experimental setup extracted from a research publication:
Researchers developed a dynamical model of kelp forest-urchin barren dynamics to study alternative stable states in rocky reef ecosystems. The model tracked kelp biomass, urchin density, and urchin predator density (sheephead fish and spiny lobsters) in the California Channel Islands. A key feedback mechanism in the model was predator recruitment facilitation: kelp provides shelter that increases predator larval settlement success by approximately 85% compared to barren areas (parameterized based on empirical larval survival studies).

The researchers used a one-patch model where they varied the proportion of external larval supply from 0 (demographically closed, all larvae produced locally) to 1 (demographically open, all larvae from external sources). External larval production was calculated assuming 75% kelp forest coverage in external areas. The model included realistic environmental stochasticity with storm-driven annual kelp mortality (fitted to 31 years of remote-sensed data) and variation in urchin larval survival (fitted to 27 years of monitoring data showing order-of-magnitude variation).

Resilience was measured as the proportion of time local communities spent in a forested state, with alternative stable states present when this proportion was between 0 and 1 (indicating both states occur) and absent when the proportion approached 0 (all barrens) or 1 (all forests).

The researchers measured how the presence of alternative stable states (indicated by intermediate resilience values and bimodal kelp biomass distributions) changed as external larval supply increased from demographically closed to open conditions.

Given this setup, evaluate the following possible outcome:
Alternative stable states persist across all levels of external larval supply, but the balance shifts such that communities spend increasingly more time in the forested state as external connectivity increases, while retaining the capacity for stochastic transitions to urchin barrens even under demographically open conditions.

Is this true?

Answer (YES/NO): NO